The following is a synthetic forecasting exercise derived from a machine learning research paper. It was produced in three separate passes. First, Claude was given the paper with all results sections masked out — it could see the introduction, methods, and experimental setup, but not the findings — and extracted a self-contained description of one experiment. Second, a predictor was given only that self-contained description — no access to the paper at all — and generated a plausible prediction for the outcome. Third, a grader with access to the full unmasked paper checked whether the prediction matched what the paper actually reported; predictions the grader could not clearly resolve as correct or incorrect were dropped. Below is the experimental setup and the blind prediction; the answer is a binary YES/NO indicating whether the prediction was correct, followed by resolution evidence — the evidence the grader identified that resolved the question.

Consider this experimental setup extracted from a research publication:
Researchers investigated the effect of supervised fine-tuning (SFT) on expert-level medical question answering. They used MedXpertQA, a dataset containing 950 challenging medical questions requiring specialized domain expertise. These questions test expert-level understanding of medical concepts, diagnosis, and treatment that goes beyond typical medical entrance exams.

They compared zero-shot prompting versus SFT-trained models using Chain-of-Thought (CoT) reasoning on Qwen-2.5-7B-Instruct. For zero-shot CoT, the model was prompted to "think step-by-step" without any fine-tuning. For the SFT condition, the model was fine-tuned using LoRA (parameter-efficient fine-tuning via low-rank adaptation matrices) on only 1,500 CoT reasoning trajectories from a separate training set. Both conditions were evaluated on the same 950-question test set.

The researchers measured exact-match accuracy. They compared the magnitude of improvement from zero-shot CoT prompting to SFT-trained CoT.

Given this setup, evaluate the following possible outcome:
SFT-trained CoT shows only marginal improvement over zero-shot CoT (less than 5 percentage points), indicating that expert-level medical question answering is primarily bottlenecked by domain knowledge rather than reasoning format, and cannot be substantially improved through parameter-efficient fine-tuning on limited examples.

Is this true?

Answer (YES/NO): NO